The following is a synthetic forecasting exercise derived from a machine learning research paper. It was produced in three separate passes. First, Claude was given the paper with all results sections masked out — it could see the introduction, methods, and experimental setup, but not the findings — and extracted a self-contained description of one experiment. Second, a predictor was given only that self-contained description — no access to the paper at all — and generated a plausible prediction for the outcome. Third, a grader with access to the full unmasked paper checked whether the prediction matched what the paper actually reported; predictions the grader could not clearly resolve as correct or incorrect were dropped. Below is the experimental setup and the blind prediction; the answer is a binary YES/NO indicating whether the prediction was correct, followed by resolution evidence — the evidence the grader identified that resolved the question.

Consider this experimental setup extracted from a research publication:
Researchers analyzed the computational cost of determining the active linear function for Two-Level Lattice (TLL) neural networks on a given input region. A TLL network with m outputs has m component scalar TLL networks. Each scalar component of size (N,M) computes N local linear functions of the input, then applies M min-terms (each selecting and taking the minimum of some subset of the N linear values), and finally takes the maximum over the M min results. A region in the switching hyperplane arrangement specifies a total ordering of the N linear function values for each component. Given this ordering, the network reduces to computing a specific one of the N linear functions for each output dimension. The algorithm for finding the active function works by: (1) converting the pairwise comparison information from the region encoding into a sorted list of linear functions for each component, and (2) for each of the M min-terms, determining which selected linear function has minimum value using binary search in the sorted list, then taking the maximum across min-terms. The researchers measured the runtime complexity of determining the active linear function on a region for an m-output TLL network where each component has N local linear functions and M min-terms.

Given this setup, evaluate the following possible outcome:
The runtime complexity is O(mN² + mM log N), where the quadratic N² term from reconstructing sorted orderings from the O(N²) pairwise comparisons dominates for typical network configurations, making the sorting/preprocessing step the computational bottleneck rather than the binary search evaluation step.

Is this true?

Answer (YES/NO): NO